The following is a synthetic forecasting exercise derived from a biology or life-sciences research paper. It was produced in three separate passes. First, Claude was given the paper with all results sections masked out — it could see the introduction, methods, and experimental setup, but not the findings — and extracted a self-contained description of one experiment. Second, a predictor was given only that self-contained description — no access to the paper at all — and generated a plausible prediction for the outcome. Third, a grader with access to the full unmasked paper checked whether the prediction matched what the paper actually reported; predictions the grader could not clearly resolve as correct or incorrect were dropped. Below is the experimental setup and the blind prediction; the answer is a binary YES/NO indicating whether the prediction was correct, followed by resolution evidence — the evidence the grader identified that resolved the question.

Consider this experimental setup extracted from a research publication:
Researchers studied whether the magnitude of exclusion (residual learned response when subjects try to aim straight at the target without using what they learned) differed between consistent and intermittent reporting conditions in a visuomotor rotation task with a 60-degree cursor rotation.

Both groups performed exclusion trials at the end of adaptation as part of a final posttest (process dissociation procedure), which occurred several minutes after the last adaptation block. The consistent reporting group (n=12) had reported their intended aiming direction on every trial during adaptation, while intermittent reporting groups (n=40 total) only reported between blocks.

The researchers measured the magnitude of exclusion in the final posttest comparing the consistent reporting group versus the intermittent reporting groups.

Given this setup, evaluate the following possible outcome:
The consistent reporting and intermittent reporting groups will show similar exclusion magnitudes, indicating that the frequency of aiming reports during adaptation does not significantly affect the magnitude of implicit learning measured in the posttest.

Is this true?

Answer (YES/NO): YES